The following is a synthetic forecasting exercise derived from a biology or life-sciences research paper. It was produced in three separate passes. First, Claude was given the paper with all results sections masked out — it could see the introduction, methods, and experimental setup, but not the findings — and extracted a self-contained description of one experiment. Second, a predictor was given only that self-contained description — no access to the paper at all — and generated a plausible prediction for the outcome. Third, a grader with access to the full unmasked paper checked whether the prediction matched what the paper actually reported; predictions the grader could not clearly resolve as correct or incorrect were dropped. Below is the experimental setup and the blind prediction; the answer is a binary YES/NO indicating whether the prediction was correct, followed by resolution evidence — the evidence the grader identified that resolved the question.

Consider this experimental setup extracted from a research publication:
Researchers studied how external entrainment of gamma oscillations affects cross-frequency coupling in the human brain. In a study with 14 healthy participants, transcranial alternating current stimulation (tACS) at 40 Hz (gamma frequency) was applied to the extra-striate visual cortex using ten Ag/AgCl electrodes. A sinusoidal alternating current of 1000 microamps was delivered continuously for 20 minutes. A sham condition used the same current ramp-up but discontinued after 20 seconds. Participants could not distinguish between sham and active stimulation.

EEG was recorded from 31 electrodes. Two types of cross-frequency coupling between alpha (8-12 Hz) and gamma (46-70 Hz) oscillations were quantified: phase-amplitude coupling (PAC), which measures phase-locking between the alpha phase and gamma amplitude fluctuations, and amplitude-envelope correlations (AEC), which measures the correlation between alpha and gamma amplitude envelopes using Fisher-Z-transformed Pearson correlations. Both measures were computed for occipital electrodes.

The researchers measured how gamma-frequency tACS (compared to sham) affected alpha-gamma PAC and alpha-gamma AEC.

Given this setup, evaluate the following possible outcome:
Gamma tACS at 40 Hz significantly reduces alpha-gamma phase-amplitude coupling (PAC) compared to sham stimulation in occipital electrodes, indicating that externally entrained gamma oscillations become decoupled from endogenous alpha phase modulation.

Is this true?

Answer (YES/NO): NO